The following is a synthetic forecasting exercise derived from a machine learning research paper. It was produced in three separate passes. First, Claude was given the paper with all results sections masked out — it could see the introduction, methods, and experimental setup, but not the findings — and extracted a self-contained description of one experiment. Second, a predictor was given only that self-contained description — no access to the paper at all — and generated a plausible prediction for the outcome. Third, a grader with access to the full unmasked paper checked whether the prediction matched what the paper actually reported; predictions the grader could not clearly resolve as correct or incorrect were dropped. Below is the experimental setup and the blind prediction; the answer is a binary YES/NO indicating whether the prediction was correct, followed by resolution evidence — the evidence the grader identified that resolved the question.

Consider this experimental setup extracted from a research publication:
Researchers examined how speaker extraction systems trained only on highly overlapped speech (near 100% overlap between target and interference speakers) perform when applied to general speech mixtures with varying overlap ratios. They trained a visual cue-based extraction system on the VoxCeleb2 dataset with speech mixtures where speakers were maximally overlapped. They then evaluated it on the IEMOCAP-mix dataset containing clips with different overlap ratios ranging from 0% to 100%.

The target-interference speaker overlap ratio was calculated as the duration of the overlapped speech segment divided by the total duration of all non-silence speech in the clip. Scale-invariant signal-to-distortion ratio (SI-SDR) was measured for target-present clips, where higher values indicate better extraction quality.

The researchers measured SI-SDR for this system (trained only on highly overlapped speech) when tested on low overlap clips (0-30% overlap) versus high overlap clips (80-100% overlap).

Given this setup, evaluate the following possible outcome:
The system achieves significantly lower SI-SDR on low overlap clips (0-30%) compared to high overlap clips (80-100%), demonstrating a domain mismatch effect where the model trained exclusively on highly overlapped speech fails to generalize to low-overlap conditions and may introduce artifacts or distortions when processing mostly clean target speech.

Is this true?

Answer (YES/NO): NO